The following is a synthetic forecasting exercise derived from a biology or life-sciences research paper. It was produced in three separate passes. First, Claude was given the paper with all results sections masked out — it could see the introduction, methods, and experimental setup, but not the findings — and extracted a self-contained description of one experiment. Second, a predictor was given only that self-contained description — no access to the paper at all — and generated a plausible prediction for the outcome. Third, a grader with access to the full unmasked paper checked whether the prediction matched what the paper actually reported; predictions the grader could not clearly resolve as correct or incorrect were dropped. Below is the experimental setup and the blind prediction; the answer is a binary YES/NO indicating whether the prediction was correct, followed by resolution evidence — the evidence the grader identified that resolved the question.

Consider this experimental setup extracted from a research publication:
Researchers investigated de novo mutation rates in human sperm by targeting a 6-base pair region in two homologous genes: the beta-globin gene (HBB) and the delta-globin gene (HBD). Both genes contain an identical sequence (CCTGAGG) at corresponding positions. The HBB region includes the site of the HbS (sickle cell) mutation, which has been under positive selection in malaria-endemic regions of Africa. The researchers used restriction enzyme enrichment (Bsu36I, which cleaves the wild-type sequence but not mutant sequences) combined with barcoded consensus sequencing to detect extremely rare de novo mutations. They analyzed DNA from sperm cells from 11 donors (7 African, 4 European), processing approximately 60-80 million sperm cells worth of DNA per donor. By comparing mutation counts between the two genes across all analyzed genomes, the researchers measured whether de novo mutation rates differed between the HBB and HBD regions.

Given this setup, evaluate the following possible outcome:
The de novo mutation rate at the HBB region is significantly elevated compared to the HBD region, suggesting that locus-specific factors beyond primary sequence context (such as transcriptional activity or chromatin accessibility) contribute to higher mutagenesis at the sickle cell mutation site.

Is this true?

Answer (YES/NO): NO